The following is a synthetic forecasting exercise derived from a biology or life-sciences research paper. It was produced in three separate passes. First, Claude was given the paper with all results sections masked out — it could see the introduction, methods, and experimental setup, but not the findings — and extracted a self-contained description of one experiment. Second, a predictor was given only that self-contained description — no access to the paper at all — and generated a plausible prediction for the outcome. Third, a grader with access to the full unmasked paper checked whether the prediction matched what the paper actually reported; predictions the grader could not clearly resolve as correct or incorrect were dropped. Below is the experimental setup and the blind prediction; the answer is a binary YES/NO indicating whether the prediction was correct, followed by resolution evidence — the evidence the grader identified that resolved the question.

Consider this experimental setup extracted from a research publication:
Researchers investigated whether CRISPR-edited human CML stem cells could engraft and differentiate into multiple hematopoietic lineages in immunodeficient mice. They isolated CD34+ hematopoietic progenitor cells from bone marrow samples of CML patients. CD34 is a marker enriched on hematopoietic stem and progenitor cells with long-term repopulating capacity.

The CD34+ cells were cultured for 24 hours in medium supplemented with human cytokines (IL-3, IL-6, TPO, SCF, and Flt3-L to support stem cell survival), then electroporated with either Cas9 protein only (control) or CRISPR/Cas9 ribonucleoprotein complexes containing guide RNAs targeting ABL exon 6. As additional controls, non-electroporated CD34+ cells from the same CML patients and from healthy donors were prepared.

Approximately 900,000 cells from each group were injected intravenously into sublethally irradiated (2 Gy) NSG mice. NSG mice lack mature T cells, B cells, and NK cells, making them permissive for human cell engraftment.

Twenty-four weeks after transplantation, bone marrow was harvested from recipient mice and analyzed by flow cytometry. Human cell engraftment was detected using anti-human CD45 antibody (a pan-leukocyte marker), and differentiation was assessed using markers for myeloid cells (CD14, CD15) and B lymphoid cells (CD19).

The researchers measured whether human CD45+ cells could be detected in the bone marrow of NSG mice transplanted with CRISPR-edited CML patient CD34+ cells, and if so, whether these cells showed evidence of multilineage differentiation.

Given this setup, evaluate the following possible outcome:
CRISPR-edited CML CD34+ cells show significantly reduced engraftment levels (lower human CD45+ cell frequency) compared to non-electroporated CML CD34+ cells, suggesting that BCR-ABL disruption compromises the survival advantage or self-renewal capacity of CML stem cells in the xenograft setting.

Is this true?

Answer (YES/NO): NO